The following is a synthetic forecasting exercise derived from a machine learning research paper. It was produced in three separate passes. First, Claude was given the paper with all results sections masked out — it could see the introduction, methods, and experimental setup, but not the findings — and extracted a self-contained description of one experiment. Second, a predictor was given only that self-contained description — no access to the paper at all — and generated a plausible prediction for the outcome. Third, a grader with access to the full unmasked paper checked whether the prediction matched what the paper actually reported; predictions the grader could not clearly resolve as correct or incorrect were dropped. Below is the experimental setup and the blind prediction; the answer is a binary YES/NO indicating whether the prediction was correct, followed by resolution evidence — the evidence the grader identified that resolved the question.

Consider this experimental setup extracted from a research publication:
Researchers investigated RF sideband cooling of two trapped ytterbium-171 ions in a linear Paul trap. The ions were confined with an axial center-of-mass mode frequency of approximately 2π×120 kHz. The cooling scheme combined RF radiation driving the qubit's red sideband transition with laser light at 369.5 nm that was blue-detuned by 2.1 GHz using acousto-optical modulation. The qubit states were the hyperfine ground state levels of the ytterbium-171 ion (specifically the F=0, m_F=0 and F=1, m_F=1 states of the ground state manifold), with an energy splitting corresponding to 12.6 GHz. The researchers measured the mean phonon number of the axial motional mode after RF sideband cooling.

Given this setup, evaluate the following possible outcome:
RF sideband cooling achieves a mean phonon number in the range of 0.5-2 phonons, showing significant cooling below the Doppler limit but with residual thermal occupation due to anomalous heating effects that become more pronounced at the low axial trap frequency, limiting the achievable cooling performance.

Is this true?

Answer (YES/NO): NO